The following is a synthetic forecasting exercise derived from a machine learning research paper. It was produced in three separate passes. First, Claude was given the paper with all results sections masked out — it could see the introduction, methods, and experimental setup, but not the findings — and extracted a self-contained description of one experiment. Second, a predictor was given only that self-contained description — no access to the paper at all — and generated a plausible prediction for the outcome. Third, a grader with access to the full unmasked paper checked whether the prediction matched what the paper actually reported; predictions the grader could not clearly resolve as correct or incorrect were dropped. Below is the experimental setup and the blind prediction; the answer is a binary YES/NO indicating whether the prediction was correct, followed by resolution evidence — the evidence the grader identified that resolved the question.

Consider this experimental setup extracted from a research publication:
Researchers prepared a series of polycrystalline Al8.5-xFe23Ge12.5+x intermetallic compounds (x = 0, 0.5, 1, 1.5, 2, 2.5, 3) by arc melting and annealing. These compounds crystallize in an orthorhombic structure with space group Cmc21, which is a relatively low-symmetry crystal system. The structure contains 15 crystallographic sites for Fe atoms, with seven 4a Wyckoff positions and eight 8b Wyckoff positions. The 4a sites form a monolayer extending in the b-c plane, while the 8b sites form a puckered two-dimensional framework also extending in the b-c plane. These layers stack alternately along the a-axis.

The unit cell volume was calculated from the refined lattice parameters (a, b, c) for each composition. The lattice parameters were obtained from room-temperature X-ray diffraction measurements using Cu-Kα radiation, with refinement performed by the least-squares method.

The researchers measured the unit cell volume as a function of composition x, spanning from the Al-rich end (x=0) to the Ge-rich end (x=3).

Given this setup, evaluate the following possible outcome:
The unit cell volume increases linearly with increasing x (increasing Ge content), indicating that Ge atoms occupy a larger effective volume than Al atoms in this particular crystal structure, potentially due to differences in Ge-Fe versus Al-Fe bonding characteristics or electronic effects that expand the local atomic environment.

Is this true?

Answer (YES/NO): NO